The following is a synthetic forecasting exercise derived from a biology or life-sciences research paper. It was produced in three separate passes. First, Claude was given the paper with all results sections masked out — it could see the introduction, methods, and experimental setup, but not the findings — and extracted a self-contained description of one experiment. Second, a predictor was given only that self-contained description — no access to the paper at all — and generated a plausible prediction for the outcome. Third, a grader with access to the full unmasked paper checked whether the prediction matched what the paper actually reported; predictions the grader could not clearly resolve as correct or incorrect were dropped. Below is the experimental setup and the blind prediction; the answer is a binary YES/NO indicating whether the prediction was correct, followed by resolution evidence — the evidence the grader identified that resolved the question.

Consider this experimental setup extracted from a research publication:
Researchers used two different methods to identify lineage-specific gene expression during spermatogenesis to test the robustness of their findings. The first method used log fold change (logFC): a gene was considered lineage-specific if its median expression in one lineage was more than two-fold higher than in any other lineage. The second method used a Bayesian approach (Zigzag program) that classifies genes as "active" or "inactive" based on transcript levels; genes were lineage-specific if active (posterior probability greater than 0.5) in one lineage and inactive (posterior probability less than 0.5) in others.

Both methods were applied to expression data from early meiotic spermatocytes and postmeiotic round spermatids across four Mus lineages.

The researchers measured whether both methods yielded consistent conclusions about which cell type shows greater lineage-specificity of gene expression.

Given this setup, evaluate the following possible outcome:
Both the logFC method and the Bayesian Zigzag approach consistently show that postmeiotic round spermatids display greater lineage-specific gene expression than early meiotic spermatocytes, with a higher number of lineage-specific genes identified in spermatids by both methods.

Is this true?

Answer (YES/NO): YES